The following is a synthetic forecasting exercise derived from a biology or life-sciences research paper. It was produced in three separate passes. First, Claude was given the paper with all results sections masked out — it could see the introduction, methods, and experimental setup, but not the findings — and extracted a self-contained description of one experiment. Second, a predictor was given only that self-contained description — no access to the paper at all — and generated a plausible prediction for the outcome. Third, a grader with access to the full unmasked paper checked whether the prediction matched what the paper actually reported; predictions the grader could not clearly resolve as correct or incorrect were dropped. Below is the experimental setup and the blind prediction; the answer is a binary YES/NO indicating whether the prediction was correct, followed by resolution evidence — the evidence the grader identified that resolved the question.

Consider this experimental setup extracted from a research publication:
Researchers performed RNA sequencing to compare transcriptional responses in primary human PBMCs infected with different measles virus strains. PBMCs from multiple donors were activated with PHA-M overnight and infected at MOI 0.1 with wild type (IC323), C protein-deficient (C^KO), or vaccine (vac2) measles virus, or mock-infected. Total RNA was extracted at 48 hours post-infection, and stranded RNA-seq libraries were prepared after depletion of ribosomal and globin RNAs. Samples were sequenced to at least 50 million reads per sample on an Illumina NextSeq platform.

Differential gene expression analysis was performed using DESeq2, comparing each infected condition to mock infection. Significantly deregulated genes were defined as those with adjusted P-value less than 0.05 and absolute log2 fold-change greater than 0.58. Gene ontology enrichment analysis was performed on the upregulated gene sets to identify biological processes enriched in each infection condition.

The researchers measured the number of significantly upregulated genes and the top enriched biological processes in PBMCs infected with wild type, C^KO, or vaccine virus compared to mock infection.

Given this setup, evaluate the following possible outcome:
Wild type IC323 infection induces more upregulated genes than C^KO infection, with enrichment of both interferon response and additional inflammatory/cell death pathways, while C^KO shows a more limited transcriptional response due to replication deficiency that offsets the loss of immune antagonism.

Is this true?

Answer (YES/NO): NO